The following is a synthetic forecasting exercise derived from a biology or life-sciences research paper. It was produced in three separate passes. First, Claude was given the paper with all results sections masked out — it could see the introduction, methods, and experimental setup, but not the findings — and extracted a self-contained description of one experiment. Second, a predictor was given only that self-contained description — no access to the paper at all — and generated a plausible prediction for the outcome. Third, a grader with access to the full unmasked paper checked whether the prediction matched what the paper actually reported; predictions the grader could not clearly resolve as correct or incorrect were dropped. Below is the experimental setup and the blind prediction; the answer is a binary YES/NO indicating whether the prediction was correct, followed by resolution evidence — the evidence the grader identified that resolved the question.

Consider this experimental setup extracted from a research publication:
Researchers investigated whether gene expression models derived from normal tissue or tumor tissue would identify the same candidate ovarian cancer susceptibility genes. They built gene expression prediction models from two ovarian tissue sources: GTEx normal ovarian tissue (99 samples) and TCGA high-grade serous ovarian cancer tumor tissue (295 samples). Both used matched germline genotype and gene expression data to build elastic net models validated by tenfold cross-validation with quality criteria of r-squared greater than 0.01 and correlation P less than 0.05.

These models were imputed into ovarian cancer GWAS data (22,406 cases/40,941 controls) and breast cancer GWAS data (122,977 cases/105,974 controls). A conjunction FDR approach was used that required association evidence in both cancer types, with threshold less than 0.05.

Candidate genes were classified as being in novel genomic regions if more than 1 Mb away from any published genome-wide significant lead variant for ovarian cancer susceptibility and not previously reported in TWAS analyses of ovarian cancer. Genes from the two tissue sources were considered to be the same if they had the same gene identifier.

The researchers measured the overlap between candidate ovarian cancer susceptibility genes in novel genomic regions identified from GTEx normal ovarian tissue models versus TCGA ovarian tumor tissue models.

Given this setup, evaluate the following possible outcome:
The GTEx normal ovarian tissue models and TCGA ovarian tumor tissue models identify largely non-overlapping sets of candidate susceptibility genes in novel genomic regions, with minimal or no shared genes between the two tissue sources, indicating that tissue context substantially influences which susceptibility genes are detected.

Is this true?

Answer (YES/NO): YES